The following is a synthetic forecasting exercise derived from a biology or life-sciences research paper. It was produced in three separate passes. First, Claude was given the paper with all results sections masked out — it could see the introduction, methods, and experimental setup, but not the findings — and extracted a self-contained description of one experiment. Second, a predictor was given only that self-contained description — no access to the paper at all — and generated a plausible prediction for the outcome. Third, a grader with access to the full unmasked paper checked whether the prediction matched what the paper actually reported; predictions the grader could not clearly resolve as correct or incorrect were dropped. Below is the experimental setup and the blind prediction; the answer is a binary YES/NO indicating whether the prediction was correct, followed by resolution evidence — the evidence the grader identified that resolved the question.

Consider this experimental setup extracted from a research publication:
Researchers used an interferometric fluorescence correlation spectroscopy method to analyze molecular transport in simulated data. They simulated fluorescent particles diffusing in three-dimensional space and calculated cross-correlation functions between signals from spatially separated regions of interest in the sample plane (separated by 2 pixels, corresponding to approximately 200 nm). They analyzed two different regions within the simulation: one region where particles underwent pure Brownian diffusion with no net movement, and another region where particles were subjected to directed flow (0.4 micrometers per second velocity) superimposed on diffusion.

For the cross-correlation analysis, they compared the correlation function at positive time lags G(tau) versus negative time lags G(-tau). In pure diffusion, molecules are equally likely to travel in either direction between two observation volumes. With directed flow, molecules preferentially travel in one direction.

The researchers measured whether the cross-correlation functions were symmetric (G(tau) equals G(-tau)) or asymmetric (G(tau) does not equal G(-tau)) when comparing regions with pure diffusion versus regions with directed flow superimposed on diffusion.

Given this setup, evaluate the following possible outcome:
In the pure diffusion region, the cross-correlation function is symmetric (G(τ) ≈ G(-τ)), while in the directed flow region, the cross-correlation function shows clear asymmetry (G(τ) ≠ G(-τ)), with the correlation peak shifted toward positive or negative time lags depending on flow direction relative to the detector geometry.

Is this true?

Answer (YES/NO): YES